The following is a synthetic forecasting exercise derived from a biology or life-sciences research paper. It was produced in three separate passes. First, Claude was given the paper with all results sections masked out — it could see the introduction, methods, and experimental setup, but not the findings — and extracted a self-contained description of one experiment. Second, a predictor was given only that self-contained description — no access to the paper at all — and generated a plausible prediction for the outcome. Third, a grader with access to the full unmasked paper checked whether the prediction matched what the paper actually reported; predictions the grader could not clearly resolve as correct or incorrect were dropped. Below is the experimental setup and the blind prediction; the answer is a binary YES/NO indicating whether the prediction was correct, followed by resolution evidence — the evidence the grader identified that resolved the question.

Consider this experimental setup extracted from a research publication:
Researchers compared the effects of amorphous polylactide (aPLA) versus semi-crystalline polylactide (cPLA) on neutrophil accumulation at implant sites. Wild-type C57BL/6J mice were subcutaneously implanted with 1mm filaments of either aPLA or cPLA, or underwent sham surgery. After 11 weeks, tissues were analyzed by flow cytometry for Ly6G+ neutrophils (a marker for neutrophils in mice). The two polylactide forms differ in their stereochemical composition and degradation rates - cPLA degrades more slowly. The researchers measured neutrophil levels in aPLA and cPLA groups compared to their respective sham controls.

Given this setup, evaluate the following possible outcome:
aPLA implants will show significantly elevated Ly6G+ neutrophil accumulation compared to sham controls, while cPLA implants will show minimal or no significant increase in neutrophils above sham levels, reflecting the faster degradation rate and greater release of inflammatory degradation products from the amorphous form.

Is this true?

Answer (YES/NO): YES